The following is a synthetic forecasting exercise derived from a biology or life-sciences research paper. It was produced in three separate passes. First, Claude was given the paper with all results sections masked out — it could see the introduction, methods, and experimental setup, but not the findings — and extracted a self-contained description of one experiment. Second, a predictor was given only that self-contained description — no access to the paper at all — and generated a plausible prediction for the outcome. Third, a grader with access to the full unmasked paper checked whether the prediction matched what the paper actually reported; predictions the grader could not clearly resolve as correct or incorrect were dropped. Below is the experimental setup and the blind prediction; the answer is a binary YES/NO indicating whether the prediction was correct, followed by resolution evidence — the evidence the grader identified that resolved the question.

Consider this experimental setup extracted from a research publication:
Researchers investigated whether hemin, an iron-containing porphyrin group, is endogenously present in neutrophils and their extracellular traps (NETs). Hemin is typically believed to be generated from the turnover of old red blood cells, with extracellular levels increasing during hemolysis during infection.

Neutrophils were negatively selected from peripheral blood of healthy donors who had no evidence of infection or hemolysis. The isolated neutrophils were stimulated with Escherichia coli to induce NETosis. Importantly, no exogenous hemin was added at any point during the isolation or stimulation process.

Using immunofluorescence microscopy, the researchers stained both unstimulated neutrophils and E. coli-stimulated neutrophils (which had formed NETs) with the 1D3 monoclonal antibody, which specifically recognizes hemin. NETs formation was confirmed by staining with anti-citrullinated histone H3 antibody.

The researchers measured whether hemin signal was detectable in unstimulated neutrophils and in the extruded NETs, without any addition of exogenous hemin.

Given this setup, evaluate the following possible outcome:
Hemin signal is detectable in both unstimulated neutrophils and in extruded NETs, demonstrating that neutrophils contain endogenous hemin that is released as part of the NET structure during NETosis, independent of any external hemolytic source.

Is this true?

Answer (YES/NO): YES